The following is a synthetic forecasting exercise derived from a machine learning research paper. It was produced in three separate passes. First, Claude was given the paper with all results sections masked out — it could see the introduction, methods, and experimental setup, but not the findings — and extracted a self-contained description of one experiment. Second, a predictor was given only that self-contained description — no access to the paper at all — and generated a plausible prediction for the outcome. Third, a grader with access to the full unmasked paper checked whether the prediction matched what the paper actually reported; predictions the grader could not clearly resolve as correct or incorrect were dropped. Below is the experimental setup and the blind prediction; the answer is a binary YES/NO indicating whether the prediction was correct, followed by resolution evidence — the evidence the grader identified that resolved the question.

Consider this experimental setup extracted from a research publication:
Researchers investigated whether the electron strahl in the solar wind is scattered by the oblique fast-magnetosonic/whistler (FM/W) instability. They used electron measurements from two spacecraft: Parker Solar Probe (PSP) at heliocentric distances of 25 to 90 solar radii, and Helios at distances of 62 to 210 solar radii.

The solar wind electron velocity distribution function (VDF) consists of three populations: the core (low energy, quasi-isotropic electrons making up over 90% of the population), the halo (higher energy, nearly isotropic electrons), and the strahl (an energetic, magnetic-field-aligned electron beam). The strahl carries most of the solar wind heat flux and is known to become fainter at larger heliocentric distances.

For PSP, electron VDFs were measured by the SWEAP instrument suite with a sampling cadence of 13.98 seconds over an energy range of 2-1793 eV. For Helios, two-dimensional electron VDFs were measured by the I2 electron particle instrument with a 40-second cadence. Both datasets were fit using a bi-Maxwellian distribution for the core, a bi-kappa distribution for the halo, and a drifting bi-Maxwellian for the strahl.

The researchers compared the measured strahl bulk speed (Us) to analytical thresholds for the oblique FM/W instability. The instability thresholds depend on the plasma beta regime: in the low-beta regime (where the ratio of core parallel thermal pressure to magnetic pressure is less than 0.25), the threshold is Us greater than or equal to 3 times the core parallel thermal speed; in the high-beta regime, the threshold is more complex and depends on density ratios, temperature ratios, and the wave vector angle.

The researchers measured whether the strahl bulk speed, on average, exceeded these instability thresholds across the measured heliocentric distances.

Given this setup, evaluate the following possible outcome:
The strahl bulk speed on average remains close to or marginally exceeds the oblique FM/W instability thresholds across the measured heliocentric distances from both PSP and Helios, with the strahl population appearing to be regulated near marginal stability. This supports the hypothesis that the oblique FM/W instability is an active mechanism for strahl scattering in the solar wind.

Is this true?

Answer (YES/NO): NO